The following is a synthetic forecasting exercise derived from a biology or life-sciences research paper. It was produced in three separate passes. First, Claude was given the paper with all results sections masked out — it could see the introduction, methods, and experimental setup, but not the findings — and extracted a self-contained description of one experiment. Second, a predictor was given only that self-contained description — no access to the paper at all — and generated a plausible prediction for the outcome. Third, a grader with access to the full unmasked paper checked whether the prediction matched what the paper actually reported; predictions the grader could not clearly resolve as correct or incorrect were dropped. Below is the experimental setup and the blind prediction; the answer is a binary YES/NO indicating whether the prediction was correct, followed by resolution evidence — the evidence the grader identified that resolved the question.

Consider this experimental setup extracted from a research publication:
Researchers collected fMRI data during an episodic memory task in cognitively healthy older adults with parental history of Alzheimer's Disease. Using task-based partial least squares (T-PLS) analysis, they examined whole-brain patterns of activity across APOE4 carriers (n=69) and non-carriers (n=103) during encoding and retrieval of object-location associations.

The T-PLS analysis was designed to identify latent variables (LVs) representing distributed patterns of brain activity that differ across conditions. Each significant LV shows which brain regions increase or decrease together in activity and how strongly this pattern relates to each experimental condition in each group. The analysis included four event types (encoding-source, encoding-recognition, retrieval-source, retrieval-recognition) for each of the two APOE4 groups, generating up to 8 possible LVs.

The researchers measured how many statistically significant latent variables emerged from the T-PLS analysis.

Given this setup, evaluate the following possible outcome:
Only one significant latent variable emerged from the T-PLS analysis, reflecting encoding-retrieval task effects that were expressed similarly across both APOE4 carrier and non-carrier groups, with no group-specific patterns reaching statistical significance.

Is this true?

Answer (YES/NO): NO